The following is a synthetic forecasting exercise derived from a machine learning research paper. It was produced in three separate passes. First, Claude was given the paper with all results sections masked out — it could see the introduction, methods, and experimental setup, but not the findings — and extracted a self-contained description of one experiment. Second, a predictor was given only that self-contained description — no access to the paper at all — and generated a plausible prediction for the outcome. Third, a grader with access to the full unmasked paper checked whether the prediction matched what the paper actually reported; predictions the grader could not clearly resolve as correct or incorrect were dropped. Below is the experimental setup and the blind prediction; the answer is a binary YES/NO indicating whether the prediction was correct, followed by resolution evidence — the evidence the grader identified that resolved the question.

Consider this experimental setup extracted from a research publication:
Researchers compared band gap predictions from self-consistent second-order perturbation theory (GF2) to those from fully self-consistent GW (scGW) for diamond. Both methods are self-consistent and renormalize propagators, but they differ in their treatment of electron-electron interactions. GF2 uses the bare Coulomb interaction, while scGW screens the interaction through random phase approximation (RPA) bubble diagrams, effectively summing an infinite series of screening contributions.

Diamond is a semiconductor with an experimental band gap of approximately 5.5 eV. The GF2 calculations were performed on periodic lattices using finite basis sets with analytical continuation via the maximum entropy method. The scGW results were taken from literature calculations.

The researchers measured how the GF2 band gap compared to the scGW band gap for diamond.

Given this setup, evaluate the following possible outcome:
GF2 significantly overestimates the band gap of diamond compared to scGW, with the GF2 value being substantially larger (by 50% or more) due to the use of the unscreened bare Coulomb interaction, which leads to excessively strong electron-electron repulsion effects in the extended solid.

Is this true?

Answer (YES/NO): NO